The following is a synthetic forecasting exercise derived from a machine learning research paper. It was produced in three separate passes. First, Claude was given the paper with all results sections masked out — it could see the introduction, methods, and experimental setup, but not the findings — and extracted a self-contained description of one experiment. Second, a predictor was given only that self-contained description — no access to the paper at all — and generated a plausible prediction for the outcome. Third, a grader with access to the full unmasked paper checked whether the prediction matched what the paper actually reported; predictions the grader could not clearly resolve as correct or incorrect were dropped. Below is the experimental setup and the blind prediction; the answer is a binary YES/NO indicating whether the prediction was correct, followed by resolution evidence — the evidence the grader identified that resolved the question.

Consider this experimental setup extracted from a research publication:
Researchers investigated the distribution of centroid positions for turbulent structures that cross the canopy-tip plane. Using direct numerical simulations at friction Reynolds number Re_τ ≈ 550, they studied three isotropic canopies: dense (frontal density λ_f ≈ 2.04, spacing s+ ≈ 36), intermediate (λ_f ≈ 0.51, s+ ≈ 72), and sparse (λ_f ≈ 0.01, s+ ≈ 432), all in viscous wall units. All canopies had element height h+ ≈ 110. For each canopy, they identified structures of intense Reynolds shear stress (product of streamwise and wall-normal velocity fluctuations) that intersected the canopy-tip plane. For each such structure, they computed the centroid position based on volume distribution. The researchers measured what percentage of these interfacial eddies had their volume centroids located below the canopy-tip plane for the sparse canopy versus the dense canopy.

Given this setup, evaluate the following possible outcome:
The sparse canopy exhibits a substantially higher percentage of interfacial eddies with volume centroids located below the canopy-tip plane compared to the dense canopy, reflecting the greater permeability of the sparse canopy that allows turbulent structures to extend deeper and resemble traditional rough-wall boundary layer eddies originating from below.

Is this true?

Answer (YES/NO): YES